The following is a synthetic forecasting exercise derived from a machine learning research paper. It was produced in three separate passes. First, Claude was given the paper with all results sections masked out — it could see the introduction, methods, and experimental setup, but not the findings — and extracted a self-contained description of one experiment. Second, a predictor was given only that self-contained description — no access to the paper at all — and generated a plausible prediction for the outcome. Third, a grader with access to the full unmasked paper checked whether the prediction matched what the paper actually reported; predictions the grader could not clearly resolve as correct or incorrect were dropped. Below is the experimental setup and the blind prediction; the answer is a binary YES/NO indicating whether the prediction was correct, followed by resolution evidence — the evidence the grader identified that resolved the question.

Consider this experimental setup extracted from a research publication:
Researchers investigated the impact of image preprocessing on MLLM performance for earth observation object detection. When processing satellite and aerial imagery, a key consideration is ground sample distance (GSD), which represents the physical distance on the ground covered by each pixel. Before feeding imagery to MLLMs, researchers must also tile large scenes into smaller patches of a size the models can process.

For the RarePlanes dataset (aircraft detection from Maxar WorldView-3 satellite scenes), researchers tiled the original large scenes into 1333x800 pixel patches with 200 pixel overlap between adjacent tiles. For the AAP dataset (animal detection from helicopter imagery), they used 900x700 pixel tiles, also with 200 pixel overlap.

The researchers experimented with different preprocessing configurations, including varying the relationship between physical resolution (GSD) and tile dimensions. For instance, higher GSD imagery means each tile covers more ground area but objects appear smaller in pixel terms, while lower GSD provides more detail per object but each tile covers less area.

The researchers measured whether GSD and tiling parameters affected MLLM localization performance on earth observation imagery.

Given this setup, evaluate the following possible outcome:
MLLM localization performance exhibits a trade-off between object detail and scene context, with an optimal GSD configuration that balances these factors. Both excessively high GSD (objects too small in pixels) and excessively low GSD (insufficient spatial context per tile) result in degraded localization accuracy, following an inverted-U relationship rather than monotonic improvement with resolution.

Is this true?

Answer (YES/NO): NO